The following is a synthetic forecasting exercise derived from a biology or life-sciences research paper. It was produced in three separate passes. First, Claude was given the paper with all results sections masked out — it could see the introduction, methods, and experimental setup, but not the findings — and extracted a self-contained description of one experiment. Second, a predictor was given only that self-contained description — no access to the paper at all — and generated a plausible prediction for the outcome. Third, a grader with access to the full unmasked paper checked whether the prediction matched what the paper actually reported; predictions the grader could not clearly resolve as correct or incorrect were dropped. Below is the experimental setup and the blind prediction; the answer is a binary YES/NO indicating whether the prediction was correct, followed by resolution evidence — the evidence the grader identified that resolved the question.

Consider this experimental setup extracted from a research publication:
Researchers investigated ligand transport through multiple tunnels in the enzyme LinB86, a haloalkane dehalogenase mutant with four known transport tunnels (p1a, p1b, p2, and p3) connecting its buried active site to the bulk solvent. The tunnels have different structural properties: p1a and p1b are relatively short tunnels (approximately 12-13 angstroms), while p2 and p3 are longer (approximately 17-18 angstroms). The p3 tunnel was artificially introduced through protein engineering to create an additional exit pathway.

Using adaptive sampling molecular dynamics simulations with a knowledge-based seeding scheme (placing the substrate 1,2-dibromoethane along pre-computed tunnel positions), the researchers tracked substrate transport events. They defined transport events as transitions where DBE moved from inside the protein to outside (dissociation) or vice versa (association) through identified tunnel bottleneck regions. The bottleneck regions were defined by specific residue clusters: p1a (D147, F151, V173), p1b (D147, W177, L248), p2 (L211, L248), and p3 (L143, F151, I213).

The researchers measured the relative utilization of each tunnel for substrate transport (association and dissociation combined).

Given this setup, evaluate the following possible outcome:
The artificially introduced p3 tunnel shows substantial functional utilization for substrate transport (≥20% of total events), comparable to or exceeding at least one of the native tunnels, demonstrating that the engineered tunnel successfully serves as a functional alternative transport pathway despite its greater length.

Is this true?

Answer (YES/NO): NO